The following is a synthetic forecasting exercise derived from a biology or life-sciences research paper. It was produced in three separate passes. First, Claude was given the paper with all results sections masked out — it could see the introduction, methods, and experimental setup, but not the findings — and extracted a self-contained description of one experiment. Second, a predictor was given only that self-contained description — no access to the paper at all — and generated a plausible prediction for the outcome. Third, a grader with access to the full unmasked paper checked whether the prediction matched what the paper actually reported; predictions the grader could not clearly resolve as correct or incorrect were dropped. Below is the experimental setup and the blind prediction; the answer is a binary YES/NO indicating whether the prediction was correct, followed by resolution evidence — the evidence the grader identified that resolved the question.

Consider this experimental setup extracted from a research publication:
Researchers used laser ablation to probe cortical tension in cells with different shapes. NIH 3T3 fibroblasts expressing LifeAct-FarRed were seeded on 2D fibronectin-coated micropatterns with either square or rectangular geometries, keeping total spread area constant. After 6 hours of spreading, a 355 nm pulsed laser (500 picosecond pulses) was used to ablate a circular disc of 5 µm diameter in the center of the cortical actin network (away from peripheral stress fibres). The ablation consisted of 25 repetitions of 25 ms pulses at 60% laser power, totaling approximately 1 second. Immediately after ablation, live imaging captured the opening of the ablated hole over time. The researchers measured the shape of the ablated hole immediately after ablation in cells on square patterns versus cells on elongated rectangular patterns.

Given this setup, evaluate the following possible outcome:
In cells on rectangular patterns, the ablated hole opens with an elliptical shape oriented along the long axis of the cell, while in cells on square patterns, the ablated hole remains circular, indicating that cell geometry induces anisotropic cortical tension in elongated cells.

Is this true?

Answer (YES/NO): YES